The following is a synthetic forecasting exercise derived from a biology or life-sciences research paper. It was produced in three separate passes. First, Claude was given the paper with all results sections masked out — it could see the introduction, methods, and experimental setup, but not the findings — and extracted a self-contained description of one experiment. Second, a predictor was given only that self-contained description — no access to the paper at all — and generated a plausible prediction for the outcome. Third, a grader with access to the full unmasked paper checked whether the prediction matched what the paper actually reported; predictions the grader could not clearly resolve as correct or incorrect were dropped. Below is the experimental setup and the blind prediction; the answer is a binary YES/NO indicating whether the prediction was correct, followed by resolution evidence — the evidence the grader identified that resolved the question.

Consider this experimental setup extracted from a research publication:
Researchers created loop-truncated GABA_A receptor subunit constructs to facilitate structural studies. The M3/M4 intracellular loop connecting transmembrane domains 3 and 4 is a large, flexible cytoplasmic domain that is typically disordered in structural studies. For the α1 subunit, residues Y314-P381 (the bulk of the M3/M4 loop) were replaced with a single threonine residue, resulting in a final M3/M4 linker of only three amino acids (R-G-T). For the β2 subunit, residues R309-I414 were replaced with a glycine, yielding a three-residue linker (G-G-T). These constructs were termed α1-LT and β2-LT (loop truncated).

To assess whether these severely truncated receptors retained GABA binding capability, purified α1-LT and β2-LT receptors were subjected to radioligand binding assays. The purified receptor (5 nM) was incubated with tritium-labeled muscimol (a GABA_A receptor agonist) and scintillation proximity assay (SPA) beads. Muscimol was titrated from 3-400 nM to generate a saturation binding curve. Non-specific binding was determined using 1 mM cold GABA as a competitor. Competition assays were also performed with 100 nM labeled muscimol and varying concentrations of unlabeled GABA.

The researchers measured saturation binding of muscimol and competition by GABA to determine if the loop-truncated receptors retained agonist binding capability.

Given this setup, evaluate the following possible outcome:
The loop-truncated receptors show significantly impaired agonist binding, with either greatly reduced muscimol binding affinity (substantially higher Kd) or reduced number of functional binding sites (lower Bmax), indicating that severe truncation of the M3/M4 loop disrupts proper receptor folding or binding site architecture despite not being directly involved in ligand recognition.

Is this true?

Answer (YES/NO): NO